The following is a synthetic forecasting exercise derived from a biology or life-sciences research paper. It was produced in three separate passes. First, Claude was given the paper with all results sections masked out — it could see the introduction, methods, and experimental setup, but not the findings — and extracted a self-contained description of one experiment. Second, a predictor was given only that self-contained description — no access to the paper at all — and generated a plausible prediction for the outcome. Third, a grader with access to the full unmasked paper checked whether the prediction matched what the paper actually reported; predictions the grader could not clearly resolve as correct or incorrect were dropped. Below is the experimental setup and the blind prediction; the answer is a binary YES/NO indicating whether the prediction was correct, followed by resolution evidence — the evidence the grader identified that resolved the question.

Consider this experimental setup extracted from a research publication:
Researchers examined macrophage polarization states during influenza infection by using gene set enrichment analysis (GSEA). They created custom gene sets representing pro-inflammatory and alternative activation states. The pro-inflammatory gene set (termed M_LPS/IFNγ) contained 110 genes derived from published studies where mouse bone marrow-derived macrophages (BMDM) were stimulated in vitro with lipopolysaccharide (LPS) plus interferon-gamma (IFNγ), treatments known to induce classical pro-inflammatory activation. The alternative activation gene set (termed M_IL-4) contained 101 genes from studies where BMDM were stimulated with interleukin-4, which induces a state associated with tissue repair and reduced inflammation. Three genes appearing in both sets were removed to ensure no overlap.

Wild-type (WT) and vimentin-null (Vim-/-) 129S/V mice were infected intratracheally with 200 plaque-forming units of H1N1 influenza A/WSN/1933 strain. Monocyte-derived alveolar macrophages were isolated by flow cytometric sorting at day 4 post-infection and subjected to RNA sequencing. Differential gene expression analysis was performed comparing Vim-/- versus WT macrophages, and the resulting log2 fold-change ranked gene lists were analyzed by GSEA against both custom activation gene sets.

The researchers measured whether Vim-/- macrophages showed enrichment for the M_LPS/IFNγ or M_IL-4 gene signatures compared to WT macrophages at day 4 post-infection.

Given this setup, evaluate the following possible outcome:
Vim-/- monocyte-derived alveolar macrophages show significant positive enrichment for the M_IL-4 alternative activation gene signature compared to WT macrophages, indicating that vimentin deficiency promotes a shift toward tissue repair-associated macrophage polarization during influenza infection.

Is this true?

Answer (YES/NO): YES